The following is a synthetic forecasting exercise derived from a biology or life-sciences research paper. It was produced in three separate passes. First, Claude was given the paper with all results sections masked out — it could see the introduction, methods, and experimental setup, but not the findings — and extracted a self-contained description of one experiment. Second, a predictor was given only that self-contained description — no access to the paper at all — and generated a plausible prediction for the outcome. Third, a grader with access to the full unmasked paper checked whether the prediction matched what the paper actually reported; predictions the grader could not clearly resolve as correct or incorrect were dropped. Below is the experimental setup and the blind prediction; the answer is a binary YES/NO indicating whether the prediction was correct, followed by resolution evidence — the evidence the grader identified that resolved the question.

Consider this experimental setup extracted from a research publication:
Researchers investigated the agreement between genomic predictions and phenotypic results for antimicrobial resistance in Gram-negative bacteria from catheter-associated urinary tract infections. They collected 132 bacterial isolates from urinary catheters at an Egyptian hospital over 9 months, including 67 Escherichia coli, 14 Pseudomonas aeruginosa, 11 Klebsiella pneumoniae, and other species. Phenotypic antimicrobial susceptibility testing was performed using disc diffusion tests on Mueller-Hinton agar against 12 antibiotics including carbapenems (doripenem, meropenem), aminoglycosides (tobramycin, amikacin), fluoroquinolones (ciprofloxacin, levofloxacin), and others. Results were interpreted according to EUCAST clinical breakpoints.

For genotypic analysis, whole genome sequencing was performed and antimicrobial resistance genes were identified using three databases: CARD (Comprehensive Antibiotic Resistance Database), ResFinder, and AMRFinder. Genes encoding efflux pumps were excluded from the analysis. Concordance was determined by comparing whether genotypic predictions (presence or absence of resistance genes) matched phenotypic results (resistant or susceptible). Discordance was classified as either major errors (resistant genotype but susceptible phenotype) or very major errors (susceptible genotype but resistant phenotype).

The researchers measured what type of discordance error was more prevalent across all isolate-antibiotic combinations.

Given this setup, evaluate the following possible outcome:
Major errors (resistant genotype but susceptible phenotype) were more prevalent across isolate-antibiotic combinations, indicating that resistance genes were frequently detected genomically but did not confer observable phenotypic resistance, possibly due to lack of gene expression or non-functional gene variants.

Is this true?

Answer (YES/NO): YES